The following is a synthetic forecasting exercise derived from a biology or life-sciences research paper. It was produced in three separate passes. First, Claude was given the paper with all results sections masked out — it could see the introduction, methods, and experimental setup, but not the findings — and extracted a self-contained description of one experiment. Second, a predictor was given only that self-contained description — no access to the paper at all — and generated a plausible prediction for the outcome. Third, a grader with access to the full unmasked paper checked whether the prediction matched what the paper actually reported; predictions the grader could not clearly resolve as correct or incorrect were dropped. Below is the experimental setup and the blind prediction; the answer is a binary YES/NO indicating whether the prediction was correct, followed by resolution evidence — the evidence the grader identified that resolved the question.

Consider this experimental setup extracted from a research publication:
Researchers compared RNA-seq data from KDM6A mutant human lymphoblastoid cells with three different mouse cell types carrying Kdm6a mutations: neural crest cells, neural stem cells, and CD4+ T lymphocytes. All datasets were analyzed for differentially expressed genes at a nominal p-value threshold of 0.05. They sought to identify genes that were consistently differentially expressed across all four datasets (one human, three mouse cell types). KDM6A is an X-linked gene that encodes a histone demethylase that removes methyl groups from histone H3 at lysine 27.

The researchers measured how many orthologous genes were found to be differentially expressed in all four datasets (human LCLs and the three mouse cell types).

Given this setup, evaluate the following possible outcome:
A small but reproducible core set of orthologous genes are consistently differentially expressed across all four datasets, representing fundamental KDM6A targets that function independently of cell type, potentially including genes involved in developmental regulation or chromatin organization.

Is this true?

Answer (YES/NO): YES